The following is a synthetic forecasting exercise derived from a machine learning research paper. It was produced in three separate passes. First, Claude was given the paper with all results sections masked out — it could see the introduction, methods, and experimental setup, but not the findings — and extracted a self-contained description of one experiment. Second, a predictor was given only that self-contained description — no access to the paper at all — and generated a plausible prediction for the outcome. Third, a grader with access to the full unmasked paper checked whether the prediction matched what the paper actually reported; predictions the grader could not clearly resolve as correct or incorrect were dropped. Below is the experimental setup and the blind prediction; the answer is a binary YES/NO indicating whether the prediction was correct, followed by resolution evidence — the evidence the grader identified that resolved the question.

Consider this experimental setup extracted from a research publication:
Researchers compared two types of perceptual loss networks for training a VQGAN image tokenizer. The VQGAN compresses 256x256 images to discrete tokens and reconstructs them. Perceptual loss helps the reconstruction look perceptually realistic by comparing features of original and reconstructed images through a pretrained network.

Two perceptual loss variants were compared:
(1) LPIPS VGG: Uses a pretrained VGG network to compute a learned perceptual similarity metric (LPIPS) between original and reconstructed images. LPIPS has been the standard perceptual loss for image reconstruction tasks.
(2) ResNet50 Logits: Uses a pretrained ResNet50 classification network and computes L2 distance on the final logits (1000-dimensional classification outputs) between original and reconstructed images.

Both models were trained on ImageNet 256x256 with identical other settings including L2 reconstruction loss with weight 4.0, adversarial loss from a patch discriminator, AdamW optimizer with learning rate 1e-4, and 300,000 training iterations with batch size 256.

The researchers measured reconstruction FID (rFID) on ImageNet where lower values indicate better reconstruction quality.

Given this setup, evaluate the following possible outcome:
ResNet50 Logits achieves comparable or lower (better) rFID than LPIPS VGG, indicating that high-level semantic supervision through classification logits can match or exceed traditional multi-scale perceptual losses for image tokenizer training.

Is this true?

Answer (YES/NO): YES